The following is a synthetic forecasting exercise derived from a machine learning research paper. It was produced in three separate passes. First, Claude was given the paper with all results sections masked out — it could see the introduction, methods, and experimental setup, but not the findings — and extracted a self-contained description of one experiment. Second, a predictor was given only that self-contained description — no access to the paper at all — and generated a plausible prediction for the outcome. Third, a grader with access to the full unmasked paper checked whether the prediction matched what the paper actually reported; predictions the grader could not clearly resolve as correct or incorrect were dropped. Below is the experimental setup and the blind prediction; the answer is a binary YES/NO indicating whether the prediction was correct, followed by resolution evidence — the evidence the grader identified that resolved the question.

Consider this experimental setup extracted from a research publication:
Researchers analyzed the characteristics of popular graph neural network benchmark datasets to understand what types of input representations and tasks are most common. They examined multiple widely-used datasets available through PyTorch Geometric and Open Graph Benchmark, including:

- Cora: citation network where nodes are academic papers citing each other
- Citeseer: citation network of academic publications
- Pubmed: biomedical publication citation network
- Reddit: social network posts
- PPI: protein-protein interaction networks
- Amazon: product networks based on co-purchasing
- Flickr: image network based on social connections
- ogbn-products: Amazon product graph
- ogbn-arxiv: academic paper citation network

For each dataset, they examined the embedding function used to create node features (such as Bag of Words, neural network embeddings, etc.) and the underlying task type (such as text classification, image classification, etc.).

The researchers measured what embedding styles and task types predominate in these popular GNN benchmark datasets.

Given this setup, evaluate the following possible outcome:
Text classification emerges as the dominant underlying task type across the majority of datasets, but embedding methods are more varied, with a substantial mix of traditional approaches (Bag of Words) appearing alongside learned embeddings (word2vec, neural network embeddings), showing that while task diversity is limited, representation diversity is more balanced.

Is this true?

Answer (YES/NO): NO